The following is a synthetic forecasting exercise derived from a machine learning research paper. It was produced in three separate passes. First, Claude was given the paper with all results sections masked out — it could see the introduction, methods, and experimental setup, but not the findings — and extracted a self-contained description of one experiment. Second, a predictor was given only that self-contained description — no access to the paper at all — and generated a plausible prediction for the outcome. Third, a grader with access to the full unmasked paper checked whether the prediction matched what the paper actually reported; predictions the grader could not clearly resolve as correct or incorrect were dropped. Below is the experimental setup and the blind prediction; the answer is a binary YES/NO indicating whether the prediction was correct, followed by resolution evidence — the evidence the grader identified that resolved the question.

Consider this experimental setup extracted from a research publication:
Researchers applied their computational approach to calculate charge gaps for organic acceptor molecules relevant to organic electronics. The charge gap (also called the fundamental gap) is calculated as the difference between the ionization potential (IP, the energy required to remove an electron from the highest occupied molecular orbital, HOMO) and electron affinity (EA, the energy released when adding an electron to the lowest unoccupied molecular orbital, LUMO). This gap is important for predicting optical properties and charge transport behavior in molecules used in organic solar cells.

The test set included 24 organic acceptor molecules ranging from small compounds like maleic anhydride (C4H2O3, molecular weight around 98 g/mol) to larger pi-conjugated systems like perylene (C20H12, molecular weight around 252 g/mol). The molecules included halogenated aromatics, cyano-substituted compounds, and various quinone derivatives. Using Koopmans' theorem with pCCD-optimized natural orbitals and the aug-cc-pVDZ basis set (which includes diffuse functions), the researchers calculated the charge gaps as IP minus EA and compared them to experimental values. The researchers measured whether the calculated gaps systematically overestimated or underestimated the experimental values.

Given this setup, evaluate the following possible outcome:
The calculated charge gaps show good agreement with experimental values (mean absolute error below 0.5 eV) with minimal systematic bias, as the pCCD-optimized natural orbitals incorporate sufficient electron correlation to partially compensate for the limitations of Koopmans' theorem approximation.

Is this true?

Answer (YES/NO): NO